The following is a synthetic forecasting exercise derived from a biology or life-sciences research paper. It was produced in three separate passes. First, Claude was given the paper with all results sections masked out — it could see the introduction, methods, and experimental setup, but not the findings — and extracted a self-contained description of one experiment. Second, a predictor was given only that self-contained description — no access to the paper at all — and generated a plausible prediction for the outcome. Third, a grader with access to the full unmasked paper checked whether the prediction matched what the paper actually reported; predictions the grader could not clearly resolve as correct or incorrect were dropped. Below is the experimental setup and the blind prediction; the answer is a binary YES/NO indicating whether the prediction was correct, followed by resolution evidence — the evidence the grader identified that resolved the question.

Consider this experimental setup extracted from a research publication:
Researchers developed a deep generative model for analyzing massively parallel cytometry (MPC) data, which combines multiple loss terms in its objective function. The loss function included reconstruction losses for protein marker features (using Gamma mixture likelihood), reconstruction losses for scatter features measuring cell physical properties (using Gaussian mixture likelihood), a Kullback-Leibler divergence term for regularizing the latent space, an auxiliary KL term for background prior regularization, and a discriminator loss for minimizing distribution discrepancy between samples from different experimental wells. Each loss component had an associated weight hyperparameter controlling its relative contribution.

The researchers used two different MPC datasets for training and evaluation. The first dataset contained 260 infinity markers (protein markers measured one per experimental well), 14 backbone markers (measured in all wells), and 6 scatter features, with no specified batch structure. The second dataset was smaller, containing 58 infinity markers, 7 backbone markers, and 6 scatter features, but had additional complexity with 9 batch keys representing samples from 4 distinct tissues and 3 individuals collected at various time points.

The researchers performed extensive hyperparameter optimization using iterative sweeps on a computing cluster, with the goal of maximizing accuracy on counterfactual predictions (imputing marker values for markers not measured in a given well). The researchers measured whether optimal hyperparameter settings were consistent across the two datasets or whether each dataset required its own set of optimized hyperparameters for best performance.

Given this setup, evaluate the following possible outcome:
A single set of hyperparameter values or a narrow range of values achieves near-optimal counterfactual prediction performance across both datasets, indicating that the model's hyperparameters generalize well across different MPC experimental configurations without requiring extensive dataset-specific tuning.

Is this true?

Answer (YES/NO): NO